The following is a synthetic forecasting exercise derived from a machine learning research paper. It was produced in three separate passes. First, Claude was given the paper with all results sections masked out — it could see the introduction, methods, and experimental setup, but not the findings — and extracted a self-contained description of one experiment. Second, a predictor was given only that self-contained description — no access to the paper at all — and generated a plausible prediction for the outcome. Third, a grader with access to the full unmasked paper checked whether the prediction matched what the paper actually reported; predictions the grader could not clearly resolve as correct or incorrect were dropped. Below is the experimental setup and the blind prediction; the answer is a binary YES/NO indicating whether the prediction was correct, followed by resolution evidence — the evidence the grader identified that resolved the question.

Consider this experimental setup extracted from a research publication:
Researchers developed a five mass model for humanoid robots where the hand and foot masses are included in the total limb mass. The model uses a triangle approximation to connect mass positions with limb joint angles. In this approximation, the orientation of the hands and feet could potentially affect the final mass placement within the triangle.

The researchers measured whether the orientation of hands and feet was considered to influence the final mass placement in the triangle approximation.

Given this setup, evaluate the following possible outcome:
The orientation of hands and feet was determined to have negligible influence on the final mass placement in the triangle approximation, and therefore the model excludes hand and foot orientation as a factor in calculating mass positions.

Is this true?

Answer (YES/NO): YES